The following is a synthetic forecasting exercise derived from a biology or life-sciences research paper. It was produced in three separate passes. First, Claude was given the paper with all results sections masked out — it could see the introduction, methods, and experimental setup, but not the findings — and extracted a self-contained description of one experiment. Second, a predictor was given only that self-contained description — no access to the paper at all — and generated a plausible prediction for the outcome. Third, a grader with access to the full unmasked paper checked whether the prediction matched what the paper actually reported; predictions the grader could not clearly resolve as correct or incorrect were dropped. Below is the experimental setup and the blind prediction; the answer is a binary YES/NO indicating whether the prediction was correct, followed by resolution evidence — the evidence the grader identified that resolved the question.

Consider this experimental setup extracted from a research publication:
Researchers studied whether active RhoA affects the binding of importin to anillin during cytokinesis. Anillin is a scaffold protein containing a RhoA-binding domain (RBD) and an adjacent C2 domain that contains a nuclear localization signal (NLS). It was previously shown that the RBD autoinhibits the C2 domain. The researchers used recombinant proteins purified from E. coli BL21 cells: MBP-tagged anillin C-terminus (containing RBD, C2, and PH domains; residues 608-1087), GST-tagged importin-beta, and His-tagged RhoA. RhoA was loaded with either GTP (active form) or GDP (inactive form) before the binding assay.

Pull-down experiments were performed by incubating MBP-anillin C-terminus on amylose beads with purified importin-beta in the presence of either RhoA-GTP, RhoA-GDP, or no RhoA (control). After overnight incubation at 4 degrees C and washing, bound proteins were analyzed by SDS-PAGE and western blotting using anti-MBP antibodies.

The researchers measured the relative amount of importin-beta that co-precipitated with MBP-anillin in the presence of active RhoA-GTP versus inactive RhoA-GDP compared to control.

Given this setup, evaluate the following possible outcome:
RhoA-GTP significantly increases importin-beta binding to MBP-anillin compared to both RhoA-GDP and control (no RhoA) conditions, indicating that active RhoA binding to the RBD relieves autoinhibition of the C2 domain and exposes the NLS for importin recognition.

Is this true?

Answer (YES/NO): YES